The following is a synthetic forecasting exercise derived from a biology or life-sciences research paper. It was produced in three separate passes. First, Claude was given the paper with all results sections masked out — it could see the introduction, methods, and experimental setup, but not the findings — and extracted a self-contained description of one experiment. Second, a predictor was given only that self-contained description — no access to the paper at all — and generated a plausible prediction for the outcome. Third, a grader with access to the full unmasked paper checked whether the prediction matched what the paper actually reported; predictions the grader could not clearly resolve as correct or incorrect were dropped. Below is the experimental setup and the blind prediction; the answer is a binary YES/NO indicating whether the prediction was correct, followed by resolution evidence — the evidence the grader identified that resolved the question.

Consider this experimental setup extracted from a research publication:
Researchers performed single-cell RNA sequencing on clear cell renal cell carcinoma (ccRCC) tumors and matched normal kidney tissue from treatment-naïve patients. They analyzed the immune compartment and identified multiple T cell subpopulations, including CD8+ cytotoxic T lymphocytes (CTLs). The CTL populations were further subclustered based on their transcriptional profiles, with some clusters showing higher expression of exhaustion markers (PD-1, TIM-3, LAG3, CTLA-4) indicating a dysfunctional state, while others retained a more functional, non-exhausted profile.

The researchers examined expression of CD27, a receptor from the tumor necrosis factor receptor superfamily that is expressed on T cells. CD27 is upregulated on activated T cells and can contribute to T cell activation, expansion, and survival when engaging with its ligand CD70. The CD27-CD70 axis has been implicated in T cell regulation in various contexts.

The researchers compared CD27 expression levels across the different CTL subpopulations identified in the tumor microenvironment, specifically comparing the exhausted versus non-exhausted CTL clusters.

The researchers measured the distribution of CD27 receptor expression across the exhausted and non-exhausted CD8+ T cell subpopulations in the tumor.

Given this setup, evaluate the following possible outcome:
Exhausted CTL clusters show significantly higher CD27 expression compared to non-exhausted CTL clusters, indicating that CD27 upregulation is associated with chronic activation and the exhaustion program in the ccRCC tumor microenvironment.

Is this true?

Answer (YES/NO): YES